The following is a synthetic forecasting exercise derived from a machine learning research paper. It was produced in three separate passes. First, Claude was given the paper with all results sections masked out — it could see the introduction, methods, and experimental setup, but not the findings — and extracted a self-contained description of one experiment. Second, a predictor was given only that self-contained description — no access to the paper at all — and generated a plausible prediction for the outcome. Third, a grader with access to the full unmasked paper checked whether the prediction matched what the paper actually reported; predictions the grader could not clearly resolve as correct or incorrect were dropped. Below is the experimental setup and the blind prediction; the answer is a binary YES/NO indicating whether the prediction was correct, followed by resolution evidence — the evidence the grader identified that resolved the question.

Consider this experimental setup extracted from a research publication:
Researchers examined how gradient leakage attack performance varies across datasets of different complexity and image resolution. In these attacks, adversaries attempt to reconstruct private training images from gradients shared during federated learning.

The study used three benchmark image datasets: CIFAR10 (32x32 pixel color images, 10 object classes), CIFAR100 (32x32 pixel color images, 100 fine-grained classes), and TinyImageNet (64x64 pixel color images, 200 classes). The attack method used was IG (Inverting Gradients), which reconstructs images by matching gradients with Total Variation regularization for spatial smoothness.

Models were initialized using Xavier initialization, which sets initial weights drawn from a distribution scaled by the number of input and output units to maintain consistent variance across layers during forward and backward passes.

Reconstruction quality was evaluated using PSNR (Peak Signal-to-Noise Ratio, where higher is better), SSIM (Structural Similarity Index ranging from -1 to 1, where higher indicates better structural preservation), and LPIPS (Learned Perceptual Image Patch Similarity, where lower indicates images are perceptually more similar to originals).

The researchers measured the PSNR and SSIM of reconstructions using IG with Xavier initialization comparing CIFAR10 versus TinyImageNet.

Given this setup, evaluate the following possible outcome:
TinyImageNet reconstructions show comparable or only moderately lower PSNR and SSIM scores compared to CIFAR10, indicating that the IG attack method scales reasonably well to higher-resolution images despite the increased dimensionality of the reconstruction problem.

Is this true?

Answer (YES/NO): NO